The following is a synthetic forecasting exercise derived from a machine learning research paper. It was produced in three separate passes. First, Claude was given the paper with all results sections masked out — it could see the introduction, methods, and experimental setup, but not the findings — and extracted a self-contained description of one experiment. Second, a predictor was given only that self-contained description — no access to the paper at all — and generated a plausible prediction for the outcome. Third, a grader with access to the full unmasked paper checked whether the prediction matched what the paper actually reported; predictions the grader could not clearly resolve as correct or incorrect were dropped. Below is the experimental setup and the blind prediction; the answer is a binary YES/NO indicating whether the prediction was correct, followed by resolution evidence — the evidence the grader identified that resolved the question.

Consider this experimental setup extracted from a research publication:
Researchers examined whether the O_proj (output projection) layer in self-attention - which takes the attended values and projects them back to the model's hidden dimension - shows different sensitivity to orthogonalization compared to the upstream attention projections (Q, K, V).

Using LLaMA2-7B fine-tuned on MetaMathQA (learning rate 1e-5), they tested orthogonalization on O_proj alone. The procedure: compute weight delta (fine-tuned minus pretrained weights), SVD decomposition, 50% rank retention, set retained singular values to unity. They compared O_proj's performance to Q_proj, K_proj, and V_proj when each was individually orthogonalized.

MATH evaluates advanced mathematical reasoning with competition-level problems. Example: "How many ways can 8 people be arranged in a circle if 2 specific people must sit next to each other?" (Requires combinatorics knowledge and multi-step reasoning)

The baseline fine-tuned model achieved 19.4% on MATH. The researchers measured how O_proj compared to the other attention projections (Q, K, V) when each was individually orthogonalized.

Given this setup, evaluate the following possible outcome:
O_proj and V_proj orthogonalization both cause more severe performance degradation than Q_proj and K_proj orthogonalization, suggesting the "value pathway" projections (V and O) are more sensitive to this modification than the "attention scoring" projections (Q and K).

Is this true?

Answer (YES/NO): NO